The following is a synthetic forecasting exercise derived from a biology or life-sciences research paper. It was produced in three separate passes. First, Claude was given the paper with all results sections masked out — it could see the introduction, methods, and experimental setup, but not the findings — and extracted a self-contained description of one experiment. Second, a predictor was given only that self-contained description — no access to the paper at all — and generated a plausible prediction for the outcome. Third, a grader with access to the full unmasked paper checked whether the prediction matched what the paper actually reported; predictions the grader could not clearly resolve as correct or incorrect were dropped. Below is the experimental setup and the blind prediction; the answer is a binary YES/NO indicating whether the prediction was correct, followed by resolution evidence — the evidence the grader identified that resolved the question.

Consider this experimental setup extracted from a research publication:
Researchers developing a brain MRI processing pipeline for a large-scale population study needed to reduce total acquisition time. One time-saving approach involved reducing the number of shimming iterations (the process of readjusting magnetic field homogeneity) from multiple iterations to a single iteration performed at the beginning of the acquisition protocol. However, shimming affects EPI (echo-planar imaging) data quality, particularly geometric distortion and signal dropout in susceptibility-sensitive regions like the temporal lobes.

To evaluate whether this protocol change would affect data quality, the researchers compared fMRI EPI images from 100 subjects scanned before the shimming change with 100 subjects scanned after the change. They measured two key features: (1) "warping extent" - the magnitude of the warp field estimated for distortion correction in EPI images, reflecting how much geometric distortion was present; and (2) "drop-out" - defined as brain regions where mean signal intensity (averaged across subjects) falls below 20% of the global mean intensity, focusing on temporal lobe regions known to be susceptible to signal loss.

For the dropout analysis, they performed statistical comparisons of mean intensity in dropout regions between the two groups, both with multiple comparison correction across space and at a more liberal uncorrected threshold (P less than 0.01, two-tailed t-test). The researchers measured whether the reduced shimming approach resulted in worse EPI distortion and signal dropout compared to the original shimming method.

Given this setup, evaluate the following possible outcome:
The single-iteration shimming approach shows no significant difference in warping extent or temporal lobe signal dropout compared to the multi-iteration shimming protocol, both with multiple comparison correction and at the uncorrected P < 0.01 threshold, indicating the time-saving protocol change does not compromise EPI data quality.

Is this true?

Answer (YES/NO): YES